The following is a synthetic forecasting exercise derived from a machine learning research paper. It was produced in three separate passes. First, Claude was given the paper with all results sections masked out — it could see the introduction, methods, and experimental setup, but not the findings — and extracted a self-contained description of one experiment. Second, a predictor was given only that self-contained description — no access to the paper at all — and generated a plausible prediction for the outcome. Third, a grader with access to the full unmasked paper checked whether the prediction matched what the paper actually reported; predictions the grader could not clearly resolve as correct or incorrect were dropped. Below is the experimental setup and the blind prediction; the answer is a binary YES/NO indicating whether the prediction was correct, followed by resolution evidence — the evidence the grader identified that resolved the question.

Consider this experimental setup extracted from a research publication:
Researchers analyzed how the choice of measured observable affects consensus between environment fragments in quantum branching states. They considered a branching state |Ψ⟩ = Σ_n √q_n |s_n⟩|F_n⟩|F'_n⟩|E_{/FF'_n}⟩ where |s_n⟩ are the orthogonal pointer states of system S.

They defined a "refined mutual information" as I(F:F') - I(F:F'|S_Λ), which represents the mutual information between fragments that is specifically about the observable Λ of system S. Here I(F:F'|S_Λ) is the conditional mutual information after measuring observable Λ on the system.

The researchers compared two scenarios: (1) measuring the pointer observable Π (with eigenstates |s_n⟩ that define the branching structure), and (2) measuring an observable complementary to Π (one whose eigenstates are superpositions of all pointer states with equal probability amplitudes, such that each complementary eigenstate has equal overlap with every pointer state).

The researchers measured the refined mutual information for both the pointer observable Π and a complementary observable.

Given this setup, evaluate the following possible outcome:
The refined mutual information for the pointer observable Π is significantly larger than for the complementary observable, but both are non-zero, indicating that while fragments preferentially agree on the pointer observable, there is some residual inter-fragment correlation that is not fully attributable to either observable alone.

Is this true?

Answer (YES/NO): NO